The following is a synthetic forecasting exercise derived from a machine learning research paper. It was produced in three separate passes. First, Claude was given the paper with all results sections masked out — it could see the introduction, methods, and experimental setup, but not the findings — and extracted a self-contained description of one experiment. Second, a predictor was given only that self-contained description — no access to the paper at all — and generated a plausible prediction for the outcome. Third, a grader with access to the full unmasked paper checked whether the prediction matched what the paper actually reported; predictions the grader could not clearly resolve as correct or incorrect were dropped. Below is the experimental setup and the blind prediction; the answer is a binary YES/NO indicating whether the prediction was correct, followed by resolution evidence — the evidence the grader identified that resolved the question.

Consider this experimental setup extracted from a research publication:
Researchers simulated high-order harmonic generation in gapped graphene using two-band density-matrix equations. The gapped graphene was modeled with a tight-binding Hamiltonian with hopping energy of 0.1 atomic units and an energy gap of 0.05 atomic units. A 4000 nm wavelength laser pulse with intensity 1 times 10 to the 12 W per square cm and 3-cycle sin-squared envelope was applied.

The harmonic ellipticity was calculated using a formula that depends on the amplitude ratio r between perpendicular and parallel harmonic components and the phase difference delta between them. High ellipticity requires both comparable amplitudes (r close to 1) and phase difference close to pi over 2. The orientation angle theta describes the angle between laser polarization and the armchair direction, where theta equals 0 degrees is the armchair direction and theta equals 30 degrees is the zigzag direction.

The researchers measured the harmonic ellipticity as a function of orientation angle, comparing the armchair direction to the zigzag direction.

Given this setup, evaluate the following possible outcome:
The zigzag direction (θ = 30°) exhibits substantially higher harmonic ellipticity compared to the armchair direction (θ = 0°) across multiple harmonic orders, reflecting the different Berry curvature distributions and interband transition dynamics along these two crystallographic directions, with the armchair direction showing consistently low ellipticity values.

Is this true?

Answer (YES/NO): NO